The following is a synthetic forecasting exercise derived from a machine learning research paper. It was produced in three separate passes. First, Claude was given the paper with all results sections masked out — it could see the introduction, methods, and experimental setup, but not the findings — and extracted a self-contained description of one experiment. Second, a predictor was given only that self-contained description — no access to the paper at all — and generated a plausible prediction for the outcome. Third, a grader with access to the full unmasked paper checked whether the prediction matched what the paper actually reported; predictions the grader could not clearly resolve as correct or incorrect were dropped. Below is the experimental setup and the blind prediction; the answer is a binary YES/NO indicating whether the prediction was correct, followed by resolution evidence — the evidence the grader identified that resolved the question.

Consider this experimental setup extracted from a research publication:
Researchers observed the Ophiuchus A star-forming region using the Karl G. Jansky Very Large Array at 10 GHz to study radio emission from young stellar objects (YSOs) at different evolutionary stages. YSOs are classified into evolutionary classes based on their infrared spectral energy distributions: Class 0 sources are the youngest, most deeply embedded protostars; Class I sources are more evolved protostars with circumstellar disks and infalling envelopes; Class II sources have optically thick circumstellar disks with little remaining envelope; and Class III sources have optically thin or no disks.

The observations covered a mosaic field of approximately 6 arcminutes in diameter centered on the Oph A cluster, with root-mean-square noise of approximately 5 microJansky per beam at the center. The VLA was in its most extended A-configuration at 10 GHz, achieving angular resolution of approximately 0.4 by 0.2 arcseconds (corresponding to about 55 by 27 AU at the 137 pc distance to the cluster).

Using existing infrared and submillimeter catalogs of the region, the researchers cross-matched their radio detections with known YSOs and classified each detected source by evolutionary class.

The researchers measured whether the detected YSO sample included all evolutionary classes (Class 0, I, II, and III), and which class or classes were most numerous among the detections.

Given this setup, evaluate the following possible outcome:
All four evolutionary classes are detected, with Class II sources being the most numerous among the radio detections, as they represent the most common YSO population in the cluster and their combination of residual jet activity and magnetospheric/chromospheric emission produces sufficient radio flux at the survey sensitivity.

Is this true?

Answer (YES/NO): YES